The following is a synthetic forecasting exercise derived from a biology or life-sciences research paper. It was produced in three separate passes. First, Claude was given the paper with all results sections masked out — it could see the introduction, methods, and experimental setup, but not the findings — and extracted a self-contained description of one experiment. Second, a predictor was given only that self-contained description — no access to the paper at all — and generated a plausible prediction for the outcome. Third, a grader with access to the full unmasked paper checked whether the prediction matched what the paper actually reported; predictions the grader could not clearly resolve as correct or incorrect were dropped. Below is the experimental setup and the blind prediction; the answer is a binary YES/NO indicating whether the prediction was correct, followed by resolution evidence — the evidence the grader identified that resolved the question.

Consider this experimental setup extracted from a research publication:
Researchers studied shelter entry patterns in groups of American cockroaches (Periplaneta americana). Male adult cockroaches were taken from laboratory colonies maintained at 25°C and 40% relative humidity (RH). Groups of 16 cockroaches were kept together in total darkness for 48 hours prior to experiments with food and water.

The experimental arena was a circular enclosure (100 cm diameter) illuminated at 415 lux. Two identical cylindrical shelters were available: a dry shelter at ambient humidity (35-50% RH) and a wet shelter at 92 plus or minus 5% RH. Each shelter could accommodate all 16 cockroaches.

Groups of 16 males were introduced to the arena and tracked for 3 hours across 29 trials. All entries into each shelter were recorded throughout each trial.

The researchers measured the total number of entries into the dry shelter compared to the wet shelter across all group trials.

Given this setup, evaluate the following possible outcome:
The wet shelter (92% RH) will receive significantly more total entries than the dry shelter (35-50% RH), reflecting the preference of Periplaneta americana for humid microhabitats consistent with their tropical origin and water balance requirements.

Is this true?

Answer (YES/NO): NO